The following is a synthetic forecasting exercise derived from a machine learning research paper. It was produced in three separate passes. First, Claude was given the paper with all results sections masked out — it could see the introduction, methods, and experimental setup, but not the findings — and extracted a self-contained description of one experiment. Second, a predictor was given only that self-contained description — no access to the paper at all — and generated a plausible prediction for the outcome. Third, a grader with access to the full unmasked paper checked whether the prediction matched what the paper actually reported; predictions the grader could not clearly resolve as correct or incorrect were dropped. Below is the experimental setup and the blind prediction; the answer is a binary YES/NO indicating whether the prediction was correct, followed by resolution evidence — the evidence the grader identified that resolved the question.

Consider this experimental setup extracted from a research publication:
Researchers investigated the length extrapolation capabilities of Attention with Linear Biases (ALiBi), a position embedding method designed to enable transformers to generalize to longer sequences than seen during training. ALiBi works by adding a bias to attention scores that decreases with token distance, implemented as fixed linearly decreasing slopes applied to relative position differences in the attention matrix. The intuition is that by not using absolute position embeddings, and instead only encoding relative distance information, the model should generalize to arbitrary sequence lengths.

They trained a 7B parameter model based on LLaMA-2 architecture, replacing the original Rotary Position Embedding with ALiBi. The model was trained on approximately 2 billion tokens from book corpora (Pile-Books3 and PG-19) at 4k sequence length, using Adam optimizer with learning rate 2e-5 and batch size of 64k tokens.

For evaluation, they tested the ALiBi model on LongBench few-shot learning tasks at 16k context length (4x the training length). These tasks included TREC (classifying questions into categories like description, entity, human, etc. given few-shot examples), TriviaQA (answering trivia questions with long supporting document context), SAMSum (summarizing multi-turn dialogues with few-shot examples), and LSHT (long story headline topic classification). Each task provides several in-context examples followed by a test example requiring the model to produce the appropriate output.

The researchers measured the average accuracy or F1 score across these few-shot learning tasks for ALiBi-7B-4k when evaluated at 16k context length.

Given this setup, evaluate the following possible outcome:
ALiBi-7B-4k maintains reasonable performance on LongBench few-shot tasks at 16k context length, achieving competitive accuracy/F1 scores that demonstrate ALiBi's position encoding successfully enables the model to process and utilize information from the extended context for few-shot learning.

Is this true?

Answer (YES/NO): NO